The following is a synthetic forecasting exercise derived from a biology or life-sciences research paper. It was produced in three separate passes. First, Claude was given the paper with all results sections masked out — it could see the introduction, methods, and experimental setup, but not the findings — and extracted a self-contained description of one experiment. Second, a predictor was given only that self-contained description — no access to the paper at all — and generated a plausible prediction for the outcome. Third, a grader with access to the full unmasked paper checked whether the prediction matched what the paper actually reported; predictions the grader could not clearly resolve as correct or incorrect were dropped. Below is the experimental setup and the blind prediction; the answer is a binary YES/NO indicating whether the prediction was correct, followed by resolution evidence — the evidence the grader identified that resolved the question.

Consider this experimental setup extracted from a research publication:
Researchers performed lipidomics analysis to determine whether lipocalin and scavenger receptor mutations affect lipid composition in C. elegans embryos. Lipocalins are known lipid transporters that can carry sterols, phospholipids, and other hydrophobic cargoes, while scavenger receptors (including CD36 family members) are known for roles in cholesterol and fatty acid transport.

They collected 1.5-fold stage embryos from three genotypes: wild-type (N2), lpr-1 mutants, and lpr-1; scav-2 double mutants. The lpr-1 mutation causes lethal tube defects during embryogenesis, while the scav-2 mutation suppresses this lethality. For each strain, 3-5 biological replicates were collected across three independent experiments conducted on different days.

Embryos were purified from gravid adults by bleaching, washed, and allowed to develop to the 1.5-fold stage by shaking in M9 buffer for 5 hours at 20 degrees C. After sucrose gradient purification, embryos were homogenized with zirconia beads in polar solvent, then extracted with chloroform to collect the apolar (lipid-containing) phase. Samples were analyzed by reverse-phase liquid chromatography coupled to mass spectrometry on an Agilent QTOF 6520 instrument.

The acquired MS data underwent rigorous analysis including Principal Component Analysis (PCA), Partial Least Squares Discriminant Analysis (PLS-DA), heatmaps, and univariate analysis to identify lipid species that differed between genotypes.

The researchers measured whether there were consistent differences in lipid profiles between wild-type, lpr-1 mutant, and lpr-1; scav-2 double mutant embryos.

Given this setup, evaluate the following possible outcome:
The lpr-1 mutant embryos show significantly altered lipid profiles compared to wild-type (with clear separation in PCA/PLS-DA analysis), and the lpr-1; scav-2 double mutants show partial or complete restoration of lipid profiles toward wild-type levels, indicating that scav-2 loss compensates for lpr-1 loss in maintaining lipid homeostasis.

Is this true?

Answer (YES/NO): NO